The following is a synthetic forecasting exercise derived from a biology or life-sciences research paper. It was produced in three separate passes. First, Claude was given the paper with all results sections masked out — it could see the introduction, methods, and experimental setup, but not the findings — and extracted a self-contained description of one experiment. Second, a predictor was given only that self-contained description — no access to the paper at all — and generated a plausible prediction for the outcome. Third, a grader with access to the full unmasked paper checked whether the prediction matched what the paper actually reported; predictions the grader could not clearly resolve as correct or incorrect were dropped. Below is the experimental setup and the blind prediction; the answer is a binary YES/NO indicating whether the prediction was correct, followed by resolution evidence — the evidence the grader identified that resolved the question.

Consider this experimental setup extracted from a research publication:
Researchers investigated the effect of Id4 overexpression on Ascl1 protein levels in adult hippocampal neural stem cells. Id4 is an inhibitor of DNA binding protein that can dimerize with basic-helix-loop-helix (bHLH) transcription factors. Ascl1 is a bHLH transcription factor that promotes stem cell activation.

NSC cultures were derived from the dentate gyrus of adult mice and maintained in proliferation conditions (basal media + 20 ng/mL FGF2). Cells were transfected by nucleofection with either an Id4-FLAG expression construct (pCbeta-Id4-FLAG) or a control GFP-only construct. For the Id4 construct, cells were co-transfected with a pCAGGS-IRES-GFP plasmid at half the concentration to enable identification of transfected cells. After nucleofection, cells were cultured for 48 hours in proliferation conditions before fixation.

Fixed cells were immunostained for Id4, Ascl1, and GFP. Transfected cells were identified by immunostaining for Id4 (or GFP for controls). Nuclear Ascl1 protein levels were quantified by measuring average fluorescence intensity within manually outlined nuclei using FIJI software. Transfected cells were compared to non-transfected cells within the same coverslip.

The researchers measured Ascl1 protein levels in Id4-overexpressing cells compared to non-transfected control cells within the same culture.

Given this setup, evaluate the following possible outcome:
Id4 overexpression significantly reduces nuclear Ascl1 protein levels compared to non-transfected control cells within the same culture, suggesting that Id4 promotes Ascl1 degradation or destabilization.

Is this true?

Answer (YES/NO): YES